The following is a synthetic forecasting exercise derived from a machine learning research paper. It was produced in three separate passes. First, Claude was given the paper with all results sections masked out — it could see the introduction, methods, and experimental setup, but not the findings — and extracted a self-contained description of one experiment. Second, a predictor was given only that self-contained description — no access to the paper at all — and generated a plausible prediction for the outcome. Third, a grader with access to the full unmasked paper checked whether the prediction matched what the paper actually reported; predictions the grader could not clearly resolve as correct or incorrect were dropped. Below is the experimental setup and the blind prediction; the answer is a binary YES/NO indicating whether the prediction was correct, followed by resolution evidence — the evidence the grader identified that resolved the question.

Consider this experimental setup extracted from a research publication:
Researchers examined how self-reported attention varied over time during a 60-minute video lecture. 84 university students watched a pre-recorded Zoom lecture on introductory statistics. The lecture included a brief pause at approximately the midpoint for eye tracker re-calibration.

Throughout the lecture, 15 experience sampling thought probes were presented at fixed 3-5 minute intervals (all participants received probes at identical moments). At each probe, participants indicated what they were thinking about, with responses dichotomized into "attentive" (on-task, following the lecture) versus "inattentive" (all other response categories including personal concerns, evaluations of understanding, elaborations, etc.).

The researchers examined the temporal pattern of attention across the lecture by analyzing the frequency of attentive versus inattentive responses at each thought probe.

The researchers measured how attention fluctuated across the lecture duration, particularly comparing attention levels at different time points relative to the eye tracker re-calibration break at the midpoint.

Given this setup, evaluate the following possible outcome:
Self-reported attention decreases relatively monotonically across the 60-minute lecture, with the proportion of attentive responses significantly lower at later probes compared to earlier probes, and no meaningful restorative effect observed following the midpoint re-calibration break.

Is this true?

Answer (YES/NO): NO